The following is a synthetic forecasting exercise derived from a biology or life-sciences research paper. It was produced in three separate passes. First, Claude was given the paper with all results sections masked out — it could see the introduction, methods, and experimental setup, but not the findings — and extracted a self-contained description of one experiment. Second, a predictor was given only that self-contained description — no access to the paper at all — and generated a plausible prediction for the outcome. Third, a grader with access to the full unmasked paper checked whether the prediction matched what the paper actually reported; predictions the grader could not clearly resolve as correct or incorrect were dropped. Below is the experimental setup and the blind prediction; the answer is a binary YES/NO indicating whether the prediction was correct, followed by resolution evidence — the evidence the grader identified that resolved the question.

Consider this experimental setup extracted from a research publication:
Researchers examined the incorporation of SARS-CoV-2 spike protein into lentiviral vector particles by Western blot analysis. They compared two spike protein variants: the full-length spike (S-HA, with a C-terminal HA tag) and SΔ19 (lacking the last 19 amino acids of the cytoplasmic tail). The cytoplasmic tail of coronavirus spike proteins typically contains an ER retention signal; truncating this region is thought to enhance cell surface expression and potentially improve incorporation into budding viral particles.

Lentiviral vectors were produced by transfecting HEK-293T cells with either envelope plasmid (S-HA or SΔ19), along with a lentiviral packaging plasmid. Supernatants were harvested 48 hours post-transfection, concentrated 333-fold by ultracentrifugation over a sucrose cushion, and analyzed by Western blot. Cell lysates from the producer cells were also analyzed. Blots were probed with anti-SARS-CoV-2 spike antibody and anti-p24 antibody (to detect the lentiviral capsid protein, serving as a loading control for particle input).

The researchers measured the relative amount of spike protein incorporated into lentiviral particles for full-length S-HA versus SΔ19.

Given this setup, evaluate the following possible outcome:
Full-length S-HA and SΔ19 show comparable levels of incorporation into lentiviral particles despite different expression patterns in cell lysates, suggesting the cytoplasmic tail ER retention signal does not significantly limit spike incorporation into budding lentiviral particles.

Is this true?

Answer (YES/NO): NO